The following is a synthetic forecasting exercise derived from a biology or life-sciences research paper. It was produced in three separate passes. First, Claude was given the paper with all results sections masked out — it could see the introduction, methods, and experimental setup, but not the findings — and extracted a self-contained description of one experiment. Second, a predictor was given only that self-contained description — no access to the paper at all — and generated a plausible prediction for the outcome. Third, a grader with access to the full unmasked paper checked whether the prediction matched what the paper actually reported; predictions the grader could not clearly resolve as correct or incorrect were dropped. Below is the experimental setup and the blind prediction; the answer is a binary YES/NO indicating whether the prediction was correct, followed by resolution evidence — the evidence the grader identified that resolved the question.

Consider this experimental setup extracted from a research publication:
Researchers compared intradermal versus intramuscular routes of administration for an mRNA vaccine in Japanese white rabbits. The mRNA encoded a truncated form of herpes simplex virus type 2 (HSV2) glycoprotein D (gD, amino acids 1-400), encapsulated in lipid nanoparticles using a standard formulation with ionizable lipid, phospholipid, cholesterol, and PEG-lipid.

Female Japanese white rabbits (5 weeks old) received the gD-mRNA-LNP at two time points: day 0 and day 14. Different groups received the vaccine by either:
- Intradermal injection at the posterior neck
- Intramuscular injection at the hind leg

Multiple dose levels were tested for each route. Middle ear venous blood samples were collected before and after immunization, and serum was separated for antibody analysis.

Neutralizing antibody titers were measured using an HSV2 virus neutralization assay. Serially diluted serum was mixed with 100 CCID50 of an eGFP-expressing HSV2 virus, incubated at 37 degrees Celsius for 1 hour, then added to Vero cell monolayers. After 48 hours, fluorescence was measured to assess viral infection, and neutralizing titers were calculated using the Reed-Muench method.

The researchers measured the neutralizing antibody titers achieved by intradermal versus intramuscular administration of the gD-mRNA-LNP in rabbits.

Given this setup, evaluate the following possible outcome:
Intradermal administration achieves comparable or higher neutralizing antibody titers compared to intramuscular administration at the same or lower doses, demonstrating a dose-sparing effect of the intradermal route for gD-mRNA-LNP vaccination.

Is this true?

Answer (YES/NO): YES